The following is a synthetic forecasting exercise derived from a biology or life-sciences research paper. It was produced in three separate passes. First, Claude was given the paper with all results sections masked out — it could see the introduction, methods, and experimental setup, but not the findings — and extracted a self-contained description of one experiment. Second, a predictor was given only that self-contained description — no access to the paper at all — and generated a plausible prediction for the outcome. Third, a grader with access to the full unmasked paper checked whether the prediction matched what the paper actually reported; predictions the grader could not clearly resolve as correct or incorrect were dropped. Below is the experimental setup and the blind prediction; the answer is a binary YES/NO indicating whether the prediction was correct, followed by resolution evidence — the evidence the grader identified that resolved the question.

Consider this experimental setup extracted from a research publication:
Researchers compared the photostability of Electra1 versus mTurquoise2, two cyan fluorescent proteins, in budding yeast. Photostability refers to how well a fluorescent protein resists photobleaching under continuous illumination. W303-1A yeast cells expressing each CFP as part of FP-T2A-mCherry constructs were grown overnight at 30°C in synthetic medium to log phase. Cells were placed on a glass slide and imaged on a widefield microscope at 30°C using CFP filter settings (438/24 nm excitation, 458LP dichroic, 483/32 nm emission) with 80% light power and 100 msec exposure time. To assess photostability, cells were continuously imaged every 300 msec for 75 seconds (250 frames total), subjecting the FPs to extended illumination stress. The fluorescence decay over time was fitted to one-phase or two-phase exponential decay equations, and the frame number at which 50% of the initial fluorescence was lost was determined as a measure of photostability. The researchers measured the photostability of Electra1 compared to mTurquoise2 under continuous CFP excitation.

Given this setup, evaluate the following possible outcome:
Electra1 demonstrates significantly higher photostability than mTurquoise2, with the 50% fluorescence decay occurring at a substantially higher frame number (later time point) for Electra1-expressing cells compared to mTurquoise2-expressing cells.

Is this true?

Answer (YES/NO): YES